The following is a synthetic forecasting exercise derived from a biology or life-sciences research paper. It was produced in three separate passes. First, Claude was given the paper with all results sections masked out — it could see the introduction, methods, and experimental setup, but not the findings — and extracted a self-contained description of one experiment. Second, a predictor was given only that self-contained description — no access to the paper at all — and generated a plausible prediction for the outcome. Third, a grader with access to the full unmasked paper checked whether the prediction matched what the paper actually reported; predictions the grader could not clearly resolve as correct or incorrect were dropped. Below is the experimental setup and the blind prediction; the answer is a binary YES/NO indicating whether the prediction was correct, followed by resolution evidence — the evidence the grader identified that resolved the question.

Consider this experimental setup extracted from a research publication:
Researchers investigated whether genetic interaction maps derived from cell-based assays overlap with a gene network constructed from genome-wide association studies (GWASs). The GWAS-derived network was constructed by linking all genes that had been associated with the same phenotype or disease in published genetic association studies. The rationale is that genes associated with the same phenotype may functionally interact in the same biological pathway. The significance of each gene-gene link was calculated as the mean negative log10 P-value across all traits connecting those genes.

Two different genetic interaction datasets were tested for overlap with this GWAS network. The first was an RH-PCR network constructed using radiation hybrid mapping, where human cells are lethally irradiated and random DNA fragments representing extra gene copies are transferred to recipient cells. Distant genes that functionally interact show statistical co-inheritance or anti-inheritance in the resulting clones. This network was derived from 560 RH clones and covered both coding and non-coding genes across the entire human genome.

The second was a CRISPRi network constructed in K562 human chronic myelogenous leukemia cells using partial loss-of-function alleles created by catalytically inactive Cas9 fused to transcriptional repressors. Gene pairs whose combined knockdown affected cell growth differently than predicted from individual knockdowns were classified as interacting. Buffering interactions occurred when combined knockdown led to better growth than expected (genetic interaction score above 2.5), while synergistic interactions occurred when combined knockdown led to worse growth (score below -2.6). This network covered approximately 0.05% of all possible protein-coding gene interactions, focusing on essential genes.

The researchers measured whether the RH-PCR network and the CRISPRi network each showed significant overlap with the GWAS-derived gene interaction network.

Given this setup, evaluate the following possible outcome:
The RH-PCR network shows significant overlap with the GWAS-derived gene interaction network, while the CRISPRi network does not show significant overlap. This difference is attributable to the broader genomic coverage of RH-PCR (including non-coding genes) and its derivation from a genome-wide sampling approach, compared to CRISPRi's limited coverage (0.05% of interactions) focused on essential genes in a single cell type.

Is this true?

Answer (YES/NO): NO